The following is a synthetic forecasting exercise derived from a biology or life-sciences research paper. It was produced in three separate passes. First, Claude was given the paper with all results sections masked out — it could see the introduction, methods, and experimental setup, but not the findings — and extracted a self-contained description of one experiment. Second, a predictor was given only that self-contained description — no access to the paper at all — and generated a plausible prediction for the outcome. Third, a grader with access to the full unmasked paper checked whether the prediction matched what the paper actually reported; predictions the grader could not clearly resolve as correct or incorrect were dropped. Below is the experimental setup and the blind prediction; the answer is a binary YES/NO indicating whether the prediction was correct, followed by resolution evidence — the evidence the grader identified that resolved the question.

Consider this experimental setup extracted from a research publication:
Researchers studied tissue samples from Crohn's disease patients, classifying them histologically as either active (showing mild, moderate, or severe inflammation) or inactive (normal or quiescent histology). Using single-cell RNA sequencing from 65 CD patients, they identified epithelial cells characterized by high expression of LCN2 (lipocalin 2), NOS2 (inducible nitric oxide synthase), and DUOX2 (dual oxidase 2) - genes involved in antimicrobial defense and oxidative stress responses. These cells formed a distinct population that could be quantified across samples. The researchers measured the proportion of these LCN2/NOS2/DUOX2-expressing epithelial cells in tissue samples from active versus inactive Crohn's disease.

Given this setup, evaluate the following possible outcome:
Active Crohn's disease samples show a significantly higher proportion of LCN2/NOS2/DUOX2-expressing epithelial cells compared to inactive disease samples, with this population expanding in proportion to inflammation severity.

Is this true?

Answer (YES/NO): YES